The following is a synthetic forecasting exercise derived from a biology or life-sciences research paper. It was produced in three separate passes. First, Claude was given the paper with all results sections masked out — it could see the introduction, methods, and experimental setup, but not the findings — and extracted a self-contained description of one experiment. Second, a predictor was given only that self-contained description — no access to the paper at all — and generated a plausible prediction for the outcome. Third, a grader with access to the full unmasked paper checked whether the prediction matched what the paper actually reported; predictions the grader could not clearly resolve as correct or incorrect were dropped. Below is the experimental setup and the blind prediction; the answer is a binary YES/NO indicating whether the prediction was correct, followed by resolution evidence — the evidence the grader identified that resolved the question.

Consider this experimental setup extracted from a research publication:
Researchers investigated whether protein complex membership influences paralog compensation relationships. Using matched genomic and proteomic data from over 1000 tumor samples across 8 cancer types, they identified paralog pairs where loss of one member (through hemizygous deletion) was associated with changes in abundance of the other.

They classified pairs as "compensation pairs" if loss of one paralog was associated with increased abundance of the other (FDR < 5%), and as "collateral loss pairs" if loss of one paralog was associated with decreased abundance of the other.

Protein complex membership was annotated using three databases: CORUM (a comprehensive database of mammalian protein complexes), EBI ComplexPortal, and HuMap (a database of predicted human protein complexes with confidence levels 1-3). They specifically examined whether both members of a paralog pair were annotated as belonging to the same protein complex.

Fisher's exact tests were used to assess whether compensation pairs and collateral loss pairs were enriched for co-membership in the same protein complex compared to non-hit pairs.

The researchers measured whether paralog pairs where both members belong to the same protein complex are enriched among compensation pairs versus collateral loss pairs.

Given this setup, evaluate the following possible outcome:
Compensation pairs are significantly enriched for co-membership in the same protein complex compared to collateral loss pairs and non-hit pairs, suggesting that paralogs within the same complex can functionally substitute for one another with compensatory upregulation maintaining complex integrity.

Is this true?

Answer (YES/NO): YES